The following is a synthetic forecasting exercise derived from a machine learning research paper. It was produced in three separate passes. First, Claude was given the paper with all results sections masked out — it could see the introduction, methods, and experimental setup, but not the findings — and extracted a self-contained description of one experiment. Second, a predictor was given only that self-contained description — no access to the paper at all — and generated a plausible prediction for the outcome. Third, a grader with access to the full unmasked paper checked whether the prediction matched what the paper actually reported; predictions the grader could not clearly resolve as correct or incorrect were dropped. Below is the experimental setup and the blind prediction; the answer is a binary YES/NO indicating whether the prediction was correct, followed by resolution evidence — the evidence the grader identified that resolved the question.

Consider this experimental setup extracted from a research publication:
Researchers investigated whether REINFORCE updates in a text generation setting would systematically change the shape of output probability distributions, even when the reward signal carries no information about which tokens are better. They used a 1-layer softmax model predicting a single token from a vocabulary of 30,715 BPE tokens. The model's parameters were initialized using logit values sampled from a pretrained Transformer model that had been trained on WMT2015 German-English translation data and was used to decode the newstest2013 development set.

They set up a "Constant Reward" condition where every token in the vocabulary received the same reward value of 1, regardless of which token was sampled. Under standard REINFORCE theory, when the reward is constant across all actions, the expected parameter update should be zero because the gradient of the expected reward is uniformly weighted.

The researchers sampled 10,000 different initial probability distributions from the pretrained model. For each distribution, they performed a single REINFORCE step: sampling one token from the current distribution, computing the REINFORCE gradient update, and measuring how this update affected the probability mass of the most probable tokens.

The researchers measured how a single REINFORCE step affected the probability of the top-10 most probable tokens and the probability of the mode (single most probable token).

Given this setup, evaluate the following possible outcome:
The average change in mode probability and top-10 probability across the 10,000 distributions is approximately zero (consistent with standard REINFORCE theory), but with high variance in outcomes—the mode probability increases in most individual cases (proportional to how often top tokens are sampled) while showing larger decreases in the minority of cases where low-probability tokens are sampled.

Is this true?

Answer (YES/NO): NO